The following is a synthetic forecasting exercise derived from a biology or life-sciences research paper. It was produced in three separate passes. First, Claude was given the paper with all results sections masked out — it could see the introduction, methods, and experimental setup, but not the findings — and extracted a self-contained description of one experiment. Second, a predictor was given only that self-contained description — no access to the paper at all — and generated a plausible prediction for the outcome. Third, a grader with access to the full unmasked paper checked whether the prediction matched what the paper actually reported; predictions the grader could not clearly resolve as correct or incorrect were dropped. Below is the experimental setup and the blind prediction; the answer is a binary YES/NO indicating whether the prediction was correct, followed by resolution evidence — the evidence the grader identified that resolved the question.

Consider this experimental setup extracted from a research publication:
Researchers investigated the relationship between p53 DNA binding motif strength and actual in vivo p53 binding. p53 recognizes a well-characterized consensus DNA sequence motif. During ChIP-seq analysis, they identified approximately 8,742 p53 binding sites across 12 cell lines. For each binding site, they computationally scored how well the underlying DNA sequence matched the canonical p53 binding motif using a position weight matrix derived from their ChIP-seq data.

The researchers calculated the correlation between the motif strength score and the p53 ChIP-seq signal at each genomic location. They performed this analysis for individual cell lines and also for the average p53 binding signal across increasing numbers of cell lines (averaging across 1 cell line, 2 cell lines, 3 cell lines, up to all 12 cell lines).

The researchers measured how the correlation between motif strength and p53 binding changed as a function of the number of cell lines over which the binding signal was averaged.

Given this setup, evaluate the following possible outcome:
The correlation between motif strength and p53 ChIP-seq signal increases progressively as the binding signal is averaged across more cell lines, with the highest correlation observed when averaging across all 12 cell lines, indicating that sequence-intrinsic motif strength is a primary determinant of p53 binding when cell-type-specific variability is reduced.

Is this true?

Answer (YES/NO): NO